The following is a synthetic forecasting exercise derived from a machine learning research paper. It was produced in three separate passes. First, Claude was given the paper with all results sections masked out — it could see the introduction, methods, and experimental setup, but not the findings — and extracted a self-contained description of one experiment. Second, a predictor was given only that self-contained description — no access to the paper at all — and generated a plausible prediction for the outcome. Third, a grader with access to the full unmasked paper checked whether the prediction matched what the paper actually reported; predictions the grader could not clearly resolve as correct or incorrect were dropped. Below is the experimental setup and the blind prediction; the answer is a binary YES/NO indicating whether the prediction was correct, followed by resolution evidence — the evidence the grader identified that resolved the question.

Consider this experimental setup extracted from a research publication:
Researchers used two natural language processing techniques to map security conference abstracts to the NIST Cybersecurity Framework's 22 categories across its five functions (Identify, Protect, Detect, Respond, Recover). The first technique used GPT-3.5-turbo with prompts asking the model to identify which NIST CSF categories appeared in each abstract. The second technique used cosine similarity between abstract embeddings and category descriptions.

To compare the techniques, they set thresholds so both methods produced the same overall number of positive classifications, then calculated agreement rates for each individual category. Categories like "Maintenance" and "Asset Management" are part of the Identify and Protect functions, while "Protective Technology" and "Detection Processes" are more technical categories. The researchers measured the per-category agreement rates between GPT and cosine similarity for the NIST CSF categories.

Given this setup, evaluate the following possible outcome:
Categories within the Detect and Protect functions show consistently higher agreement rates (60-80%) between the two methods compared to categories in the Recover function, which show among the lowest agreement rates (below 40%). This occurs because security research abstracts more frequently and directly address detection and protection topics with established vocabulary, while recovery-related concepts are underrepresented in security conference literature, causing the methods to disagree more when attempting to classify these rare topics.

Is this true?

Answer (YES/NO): NO